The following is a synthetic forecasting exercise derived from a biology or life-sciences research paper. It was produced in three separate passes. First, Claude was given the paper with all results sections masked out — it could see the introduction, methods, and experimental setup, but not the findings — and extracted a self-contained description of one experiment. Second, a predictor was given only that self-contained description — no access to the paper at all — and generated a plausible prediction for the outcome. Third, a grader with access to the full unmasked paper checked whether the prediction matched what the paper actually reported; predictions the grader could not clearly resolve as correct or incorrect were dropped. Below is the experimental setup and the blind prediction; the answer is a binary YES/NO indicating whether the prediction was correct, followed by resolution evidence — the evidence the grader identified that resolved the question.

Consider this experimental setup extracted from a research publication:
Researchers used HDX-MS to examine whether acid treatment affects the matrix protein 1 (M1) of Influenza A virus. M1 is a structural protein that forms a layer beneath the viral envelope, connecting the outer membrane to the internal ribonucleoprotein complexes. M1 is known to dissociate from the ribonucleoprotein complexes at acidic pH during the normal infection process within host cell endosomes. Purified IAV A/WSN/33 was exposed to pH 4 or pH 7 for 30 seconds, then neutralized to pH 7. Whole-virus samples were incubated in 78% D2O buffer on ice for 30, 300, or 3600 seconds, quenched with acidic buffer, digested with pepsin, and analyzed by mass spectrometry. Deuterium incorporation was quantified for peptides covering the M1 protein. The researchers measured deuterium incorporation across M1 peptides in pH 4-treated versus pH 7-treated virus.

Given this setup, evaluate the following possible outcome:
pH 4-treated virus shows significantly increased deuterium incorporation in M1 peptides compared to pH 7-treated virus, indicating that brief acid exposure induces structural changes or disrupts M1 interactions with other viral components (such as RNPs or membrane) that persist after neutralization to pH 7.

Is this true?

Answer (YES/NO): YES